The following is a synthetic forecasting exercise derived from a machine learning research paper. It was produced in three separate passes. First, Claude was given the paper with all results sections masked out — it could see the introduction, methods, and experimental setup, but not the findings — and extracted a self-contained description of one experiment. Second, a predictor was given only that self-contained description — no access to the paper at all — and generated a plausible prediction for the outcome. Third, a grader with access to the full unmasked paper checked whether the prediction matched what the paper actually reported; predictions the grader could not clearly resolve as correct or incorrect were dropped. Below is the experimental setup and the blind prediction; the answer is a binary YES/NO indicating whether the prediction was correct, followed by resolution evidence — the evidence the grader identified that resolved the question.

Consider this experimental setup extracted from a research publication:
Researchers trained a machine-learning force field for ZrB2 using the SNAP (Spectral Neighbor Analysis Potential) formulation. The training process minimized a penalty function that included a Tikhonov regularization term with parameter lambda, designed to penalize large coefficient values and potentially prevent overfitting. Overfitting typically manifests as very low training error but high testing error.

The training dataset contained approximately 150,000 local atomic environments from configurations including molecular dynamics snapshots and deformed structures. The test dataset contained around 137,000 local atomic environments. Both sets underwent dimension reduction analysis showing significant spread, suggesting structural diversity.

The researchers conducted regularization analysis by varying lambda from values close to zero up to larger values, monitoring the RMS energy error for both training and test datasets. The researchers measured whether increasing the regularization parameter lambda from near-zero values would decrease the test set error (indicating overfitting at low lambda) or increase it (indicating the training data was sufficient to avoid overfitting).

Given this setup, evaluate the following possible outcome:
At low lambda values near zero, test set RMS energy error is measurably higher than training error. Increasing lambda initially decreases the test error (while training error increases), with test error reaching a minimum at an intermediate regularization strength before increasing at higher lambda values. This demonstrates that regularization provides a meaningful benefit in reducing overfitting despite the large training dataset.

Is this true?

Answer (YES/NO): NO